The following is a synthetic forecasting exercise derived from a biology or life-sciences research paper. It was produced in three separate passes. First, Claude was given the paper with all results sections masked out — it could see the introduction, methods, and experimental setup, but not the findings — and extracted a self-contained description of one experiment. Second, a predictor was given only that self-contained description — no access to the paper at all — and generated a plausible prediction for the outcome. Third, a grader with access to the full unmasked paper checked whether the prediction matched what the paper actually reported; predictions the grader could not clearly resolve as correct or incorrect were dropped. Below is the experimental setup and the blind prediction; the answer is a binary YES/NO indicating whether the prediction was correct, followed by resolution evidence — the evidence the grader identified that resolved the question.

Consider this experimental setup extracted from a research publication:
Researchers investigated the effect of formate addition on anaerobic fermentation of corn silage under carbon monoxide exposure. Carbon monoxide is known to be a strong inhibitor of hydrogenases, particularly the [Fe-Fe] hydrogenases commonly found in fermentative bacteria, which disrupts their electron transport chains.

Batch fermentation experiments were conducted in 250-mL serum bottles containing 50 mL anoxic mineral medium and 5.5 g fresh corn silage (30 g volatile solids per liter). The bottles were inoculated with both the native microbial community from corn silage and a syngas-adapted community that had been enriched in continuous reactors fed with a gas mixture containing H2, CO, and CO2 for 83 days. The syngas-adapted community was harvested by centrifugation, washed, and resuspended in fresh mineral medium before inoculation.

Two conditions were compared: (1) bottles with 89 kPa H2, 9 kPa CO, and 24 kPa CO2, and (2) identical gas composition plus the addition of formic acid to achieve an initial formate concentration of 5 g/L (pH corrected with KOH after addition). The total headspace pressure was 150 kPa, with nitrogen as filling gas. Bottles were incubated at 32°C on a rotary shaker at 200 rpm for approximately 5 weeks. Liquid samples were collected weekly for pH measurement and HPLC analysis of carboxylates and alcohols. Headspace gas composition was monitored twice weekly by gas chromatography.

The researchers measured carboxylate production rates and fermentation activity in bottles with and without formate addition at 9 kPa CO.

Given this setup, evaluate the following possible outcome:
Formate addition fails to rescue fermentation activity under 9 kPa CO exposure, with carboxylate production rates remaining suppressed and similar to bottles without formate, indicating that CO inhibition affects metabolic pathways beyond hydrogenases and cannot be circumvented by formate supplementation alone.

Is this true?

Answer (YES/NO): NO